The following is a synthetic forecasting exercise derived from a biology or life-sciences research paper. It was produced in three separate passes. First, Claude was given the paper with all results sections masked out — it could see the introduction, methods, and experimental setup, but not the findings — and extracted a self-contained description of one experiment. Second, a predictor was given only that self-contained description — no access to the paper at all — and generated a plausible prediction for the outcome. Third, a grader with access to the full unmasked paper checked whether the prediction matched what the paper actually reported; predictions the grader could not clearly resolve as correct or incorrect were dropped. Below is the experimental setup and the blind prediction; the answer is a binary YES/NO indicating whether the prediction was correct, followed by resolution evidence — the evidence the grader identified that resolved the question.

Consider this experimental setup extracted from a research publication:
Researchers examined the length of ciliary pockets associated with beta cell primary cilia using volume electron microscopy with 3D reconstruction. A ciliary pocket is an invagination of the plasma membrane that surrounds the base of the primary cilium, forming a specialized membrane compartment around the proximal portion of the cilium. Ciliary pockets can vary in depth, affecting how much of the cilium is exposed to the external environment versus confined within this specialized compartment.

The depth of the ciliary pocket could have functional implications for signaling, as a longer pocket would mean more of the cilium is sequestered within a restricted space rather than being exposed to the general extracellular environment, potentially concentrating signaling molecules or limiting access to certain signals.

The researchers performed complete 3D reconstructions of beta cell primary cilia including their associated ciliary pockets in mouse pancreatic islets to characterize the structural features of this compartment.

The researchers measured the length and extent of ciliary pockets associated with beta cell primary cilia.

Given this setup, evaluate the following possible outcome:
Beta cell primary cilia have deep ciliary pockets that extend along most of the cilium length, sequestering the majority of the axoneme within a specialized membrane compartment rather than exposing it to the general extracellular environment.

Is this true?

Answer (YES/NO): NO